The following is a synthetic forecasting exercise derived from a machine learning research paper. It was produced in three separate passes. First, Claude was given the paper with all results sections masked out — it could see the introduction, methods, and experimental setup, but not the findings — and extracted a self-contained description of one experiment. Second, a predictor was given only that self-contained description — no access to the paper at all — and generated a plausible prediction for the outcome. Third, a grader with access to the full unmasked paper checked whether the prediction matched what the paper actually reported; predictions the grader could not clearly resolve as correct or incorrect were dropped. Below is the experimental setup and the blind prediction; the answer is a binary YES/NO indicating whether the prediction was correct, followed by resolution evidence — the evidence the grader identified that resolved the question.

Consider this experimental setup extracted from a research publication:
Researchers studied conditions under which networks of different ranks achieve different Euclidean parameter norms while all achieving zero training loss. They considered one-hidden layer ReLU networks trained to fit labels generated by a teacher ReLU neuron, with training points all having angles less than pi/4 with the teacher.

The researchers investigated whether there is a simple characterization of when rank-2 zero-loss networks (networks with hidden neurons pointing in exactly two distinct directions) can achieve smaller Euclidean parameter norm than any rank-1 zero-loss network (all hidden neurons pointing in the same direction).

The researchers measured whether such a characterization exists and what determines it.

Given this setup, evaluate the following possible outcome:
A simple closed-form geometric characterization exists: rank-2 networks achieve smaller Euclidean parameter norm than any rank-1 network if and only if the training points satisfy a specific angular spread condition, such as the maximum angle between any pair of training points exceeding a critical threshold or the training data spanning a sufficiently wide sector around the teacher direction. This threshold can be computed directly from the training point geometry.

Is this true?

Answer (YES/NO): NO